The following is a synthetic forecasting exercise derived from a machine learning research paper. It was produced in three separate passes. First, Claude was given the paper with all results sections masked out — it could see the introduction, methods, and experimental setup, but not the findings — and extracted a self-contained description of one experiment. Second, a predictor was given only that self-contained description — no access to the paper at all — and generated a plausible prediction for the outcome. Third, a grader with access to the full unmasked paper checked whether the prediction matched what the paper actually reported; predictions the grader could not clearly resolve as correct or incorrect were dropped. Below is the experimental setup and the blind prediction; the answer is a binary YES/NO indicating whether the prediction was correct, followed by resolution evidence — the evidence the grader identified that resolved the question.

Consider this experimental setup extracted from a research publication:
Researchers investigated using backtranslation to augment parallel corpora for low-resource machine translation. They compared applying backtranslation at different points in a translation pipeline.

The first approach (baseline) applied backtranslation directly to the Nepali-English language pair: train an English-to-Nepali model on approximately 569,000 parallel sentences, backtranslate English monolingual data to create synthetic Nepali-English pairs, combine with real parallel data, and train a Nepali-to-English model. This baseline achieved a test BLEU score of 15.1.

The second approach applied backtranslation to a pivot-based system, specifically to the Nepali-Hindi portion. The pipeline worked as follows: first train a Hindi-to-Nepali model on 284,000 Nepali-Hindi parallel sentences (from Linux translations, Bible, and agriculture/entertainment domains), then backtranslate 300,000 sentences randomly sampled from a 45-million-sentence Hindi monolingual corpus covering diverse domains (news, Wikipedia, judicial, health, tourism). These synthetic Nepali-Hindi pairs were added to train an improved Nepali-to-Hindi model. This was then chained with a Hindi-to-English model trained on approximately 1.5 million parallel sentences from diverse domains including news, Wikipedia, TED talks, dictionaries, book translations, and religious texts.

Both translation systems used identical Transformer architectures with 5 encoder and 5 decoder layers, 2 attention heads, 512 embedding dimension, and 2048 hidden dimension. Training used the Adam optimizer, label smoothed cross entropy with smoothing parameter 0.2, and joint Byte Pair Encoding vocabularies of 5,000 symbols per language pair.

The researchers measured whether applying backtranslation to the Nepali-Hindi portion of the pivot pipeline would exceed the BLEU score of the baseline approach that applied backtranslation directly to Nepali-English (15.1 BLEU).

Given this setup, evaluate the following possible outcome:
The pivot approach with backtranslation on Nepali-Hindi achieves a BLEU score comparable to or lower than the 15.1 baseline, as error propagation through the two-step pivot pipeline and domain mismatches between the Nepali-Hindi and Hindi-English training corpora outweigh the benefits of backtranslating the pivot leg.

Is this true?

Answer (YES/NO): YES